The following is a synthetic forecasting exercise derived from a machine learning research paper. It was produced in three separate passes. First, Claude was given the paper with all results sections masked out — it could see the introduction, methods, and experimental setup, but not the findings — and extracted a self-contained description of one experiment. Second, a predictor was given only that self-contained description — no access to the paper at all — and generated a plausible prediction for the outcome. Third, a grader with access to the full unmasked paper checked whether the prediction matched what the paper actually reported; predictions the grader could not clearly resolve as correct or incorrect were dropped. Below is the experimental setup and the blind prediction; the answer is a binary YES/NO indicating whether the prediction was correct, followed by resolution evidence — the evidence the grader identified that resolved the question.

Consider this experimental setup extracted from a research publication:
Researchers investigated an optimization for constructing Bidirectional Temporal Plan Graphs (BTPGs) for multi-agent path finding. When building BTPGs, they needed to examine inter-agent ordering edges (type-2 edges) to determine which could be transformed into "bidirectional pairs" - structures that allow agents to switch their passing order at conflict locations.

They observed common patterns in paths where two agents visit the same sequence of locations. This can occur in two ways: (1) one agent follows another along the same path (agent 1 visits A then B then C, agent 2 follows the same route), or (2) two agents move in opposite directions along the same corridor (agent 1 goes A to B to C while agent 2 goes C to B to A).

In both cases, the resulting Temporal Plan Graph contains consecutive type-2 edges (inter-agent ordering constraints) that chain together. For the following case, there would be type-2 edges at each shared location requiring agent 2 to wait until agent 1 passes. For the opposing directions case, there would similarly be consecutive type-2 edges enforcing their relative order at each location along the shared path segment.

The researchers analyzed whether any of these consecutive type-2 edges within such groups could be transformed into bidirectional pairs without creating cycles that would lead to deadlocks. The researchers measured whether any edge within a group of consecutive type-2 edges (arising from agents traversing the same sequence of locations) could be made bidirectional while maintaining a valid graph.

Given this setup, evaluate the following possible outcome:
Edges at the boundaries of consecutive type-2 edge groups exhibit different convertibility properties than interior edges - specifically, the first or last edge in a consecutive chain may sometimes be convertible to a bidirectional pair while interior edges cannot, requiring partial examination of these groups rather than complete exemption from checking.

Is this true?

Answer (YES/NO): NO